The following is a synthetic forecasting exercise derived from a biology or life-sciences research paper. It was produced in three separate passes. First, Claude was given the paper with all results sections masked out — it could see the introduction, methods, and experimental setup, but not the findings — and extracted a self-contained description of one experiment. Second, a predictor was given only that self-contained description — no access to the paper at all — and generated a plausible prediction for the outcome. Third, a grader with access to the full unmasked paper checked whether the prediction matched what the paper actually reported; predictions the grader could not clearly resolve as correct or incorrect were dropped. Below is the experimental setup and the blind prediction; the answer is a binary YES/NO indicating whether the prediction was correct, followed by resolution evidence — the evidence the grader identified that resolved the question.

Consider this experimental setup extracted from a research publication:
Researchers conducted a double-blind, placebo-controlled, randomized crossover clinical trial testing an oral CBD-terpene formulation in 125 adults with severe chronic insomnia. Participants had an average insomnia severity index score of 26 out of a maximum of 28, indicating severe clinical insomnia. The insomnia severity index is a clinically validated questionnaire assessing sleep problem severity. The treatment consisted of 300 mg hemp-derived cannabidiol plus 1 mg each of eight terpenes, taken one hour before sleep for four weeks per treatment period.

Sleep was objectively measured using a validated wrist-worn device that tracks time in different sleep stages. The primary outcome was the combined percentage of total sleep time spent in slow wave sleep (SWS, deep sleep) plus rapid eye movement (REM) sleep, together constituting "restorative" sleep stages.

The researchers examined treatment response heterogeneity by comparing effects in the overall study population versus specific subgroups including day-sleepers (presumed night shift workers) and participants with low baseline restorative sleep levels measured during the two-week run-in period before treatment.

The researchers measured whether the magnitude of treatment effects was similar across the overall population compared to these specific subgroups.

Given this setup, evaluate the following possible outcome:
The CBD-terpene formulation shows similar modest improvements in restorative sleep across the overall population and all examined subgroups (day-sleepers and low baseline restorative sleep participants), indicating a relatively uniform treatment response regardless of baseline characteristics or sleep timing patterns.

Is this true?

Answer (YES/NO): NO